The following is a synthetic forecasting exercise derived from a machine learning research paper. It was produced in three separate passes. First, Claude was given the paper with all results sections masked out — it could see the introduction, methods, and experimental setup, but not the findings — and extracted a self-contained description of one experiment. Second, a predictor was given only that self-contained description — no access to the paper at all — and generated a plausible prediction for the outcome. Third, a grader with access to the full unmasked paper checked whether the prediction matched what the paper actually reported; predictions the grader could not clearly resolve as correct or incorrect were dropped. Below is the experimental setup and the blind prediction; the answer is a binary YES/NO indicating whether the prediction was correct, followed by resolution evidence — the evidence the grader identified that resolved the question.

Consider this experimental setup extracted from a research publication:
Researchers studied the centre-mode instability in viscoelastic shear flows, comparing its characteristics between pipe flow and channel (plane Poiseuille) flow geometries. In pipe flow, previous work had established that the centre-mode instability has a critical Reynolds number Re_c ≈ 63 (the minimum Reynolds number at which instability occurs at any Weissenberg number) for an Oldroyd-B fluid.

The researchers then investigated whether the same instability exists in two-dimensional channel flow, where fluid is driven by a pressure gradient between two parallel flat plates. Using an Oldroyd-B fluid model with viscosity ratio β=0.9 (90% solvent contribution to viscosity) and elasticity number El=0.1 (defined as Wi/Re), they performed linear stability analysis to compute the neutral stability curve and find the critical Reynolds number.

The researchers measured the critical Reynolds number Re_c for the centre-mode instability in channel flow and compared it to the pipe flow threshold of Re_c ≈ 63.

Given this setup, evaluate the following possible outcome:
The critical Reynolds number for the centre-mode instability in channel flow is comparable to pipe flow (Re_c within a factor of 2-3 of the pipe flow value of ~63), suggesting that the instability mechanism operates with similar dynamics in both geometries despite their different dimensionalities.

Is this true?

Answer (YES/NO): NO